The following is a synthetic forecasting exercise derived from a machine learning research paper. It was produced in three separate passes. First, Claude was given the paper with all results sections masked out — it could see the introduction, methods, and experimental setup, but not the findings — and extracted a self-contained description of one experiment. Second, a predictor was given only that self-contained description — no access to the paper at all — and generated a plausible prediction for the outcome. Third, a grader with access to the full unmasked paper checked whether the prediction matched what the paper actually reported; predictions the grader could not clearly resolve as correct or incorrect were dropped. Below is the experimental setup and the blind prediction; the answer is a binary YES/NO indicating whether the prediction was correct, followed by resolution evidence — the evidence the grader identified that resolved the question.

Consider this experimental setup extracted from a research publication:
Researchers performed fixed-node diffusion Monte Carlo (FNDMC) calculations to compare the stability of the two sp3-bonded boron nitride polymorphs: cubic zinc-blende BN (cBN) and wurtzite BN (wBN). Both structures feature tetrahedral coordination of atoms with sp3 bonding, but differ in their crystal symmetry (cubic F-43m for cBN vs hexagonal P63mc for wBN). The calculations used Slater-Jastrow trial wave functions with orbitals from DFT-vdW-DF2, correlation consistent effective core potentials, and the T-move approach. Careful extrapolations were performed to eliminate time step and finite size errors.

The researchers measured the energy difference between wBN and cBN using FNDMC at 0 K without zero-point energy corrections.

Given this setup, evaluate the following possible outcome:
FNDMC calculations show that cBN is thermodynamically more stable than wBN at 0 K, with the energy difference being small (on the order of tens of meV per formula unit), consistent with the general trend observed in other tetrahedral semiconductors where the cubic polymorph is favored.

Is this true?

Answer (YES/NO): YES